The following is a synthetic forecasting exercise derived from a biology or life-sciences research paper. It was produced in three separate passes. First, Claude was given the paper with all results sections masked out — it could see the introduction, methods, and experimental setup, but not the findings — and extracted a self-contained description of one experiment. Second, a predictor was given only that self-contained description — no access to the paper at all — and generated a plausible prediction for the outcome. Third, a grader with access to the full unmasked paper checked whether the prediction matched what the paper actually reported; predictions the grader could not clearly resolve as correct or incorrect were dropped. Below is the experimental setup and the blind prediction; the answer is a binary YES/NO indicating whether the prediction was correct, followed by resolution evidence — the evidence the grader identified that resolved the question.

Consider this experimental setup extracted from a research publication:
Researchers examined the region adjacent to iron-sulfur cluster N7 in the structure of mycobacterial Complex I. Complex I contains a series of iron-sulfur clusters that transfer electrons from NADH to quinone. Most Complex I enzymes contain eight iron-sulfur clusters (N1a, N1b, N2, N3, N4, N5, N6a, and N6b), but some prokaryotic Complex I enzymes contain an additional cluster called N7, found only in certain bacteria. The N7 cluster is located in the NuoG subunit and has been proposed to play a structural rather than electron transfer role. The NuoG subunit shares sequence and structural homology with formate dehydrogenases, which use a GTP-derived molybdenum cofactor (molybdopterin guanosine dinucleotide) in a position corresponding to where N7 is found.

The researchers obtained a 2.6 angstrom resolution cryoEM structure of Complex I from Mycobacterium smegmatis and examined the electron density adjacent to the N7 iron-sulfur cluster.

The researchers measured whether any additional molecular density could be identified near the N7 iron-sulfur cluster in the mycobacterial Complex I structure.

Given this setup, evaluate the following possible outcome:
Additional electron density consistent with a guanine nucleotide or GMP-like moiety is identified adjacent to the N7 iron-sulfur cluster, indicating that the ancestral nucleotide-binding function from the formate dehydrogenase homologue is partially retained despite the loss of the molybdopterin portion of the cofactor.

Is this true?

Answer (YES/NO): YES